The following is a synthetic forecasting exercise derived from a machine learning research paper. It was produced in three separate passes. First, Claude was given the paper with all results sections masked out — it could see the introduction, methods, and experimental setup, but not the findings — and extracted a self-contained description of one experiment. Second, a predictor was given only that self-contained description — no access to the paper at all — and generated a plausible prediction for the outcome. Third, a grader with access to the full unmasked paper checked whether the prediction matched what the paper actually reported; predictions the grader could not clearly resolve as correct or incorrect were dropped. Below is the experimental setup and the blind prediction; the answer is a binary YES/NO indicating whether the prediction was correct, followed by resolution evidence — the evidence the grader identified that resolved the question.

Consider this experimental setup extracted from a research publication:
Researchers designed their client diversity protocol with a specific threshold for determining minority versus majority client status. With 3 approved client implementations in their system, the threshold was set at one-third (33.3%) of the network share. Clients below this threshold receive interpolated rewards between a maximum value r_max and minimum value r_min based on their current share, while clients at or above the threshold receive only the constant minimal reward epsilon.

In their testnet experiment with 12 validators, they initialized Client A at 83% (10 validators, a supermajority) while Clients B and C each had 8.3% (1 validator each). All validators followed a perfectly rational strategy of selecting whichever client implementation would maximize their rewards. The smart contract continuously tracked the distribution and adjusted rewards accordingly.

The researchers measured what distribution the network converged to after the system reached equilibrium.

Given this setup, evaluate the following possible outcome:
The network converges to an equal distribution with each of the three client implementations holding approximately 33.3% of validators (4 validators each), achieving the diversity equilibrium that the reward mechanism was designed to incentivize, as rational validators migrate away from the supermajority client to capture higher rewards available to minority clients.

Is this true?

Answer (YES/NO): YES